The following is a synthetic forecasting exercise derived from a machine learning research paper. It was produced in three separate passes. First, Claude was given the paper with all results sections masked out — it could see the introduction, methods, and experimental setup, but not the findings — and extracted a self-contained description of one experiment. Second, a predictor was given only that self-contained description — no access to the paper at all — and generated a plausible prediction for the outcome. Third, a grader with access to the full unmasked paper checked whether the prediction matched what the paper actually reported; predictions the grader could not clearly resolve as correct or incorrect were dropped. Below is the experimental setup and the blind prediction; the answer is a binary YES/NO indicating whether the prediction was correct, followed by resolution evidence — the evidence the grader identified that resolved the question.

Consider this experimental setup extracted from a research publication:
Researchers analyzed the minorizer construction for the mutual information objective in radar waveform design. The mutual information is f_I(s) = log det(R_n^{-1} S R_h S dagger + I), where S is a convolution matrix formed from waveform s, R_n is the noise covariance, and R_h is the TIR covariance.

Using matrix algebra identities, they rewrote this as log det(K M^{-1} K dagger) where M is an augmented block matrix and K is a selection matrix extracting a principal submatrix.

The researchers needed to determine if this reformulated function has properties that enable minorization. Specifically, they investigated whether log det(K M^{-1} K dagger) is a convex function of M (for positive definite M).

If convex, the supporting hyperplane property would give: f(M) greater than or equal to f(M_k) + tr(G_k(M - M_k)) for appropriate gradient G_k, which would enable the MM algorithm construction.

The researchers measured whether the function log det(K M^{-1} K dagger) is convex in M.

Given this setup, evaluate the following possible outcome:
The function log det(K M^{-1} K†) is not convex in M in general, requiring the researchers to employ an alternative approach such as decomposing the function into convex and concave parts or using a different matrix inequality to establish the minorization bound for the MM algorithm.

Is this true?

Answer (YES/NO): NO